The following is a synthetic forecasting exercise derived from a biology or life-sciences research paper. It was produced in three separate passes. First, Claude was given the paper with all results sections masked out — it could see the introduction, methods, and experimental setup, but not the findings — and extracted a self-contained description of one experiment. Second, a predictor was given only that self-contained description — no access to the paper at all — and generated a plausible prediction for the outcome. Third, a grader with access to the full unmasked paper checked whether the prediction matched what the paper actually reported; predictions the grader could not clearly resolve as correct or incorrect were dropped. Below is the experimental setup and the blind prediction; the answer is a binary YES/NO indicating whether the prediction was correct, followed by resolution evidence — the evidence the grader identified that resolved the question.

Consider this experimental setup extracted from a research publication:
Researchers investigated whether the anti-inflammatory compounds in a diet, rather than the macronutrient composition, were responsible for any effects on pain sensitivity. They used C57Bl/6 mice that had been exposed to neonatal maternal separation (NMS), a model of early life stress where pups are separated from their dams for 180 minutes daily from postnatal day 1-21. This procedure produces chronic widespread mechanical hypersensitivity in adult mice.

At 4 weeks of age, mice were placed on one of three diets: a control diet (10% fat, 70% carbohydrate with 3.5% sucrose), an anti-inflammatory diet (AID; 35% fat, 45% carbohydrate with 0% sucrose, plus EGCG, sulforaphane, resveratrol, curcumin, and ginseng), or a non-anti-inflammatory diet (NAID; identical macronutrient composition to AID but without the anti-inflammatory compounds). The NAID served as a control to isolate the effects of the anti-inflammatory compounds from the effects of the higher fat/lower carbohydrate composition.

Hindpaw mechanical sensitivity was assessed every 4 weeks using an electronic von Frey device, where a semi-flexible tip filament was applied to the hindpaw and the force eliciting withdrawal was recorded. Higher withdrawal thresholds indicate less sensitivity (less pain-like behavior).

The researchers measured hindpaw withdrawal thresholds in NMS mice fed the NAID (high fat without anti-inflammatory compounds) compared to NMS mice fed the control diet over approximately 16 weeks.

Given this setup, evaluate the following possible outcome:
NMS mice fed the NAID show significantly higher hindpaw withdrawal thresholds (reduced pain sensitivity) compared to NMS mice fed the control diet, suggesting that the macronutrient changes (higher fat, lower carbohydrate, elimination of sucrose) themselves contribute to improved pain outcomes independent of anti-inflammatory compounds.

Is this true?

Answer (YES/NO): NO